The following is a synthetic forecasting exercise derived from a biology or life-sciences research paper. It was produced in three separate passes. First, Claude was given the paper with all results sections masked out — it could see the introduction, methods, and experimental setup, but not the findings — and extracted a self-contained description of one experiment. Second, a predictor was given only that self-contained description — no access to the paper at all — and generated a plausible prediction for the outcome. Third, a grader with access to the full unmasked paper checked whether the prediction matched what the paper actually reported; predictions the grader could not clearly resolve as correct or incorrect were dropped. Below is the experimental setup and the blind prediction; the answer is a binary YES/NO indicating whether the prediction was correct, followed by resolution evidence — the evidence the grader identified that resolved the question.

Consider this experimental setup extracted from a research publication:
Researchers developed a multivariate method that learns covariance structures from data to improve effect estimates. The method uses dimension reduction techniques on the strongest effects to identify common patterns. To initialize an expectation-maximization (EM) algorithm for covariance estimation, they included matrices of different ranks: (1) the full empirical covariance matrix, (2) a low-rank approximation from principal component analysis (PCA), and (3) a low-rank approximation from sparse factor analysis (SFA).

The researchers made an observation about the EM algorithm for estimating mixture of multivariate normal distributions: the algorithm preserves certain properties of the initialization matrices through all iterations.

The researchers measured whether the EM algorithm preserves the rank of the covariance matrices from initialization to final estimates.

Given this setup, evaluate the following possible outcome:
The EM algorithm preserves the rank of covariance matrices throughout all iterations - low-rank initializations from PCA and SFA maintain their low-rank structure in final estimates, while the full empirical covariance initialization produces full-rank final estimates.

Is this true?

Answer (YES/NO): YES